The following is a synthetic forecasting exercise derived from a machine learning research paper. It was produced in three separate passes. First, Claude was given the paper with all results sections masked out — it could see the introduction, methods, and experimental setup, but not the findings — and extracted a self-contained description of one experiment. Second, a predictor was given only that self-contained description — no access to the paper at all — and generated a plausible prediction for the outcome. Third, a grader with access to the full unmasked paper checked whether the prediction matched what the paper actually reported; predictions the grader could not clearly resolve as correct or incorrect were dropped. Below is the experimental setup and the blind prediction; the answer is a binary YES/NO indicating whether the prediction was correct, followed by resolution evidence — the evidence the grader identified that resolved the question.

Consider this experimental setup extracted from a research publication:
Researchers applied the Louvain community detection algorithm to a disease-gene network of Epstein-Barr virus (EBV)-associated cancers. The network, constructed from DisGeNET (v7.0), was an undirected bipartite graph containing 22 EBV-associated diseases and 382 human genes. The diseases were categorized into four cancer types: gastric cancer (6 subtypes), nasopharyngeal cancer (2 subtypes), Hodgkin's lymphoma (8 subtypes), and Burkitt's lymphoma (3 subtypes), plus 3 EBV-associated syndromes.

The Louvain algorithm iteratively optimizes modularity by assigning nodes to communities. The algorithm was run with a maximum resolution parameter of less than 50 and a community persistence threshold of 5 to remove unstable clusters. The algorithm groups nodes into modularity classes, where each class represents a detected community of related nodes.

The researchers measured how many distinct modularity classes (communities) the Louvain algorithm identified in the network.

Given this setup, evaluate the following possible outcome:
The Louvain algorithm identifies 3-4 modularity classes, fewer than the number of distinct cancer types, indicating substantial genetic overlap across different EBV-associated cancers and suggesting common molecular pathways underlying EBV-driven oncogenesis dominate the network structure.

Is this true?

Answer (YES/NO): NO